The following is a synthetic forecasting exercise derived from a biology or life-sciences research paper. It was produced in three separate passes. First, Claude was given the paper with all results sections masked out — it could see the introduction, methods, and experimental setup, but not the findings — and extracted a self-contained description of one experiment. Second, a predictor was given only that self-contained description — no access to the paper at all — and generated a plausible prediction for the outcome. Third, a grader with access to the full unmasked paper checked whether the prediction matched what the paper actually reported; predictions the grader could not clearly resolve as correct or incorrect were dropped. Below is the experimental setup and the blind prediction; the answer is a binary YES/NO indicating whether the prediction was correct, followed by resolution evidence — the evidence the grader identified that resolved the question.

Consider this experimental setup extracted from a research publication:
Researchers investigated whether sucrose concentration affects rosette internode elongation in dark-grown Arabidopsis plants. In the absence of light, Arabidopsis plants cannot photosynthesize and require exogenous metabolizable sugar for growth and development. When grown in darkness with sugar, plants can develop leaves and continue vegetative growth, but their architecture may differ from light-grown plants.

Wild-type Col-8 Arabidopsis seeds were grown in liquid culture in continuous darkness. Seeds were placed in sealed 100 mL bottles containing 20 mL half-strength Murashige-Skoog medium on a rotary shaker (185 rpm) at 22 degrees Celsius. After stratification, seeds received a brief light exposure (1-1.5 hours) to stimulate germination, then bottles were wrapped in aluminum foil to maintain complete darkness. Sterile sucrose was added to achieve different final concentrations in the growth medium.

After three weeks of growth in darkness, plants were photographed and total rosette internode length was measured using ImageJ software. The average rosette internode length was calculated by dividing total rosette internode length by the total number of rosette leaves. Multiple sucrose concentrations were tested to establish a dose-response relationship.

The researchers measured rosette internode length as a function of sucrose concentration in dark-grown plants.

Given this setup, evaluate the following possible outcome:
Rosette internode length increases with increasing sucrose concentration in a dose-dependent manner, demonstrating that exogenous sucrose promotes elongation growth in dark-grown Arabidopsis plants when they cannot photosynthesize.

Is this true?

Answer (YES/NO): NO